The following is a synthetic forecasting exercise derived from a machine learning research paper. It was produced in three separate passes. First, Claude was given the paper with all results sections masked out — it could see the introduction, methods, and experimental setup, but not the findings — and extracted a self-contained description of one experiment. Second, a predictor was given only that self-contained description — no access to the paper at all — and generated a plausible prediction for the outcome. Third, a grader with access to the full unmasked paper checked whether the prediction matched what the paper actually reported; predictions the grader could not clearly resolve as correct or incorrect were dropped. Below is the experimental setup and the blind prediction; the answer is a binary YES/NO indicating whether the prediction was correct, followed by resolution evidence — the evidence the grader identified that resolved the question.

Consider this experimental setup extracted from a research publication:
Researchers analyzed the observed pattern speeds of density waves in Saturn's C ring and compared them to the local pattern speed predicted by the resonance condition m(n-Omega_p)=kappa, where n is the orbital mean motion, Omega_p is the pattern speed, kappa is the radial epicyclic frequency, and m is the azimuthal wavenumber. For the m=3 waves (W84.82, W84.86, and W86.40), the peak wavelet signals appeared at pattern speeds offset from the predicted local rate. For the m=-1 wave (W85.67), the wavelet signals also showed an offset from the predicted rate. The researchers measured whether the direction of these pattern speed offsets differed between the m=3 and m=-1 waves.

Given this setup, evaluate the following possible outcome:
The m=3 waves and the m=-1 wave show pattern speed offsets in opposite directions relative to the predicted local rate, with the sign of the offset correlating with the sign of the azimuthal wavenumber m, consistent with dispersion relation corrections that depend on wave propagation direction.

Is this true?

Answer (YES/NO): YES